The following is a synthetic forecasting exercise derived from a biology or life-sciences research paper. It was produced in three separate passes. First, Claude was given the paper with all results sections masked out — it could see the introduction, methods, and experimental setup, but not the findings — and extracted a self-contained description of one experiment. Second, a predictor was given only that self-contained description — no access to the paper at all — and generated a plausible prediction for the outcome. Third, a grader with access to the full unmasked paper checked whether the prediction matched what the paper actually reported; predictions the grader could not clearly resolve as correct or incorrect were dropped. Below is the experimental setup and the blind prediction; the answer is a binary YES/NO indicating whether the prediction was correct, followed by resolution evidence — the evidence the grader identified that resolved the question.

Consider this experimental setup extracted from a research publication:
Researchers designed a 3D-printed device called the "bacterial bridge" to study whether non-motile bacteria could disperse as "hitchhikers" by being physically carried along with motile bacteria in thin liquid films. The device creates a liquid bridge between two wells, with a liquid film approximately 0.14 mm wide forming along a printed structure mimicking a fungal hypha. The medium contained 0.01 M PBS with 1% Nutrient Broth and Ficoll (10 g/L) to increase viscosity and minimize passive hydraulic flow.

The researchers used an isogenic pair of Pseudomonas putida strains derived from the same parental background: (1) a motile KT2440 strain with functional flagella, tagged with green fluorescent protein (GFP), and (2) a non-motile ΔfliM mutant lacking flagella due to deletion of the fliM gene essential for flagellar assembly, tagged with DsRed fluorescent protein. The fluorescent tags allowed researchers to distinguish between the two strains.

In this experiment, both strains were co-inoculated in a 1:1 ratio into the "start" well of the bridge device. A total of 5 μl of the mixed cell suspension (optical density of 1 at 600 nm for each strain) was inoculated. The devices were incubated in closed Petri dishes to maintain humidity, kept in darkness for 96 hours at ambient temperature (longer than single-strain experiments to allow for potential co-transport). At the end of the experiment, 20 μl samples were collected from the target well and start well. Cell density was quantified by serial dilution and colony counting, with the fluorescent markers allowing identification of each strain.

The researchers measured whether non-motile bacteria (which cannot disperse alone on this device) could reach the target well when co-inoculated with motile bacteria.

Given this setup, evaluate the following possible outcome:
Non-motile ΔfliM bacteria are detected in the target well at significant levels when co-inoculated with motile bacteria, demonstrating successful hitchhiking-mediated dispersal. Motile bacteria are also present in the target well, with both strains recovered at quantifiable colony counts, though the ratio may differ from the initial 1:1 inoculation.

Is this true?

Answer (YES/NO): YES